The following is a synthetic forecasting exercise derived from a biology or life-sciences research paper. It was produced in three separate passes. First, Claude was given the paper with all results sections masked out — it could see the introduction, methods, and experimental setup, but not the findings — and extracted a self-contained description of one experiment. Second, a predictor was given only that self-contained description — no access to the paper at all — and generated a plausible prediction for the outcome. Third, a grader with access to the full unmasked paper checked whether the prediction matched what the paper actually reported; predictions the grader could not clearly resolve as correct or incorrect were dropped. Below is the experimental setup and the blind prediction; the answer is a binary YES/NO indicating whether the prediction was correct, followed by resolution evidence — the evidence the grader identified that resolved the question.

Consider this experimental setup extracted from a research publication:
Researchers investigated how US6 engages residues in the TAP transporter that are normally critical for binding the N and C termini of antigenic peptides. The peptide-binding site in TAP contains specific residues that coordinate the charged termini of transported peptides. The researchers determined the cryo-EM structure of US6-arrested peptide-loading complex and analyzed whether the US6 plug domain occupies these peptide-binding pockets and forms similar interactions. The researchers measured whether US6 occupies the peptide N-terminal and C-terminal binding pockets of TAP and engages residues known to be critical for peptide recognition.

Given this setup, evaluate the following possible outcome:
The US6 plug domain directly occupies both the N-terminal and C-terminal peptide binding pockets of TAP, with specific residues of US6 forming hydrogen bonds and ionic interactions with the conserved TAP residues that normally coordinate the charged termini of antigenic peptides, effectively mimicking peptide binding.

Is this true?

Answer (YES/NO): YES